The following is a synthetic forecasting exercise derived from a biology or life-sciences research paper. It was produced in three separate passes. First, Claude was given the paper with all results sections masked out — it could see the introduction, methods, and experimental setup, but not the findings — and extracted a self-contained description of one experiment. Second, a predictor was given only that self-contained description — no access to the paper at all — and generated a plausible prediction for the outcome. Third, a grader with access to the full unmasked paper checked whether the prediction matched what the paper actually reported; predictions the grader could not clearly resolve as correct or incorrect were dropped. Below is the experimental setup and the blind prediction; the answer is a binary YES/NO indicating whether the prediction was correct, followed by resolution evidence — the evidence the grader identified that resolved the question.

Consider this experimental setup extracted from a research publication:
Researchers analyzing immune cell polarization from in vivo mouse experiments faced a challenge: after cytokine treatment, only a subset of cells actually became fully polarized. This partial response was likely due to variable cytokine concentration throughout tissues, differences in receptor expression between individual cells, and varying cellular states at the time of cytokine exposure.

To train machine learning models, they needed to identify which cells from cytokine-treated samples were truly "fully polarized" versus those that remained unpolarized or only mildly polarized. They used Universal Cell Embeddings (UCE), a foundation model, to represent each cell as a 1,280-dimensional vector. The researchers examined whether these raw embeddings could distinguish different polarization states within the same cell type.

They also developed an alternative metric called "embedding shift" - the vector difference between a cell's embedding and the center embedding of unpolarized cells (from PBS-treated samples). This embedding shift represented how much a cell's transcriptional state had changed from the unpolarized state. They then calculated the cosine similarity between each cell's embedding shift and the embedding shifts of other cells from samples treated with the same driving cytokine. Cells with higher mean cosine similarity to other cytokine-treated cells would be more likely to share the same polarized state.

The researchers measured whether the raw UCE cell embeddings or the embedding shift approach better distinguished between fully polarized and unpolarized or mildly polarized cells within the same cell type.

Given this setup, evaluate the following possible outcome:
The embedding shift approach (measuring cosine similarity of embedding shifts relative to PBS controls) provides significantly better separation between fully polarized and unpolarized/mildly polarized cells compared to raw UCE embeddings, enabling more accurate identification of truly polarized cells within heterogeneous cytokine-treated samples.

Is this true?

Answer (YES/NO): YES